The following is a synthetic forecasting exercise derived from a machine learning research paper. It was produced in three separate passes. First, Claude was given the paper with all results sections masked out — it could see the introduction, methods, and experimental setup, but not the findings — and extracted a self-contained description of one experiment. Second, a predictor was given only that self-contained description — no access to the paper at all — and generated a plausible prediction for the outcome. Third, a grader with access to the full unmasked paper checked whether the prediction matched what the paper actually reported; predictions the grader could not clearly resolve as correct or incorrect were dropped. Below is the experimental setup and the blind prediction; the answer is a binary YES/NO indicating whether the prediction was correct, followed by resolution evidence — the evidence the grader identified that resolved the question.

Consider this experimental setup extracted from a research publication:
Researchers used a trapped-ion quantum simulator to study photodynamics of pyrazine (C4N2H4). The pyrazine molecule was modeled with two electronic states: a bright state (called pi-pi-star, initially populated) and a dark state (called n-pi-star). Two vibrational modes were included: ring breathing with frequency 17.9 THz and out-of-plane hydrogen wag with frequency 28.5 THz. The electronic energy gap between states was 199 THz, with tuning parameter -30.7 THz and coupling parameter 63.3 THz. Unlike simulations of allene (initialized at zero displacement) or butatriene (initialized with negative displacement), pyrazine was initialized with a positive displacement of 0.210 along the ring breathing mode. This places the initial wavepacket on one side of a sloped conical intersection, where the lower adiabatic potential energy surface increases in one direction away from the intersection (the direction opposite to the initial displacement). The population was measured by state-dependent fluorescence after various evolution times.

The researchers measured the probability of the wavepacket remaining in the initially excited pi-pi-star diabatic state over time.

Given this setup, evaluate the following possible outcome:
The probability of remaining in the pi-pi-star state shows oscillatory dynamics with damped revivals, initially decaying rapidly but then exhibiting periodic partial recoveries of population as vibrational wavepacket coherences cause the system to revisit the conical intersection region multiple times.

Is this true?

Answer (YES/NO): NO